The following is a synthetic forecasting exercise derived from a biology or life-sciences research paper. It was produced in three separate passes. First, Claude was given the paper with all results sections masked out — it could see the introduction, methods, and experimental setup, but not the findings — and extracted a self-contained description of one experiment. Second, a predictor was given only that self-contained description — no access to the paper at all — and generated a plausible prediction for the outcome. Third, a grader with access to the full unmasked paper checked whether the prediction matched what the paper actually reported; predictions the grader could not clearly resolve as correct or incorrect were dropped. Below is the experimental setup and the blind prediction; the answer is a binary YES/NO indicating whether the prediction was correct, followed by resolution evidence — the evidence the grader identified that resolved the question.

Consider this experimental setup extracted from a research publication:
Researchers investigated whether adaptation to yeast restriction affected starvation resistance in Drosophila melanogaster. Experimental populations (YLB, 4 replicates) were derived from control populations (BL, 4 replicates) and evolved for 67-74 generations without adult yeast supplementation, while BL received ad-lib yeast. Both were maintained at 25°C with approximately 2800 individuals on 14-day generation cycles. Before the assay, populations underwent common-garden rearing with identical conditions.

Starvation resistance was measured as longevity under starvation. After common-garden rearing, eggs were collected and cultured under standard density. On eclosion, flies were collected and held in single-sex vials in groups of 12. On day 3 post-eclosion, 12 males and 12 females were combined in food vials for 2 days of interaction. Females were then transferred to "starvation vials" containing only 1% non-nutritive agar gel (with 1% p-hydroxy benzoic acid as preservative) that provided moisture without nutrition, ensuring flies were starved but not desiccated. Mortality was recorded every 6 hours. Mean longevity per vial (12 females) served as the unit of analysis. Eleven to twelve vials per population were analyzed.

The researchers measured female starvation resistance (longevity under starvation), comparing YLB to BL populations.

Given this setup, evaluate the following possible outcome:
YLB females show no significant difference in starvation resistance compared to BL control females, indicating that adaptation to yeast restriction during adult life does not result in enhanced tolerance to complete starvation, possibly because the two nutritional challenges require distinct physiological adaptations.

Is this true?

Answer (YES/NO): YES